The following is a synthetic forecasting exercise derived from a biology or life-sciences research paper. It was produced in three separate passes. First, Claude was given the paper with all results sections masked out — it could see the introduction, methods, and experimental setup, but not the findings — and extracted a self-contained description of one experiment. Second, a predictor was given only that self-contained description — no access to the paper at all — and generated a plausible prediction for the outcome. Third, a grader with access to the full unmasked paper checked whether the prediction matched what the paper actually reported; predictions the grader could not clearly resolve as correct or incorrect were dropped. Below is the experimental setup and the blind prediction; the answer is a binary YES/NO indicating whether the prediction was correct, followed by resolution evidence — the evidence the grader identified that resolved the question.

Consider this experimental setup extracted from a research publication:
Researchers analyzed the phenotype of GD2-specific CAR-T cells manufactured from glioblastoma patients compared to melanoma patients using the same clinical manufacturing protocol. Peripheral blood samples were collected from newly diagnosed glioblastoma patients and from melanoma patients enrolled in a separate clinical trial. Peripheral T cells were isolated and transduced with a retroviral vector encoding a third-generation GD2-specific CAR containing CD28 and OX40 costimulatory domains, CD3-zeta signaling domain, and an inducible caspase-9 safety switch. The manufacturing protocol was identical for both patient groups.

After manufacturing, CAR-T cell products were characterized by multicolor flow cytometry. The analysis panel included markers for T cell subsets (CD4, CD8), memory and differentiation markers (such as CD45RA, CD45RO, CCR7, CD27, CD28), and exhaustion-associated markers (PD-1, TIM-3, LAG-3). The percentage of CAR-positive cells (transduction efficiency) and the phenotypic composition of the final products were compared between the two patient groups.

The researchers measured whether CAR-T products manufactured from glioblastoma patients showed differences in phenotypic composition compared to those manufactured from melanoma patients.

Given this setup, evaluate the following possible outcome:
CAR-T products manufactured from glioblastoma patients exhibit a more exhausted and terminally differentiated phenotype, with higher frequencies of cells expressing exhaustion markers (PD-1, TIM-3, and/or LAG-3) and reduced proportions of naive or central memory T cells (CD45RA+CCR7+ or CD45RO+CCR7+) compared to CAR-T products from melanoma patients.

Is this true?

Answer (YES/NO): NO